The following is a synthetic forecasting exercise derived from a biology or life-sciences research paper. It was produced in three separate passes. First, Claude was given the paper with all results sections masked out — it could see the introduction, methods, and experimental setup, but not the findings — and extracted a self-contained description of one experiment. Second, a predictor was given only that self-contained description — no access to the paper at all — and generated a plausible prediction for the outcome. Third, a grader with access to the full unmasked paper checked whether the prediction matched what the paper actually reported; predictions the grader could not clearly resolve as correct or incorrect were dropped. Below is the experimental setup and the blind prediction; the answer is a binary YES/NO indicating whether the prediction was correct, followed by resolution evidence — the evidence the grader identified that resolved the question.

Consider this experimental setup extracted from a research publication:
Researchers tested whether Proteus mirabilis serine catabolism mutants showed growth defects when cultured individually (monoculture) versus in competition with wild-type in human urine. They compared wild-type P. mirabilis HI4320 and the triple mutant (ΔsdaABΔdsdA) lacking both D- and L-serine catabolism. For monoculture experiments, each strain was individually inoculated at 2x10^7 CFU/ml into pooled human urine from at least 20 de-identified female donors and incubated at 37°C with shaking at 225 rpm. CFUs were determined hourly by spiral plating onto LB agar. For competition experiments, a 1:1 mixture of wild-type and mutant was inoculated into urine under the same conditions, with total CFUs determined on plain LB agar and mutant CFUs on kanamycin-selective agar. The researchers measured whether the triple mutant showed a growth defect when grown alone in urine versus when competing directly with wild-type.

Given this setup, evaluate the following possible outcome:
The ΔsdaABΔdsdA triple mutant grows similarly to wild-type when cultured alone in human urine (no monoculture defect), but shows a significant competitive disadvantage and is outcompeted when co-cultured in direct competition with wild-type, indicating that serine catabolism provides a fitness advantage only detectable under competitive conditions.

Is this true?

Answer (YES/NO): YES